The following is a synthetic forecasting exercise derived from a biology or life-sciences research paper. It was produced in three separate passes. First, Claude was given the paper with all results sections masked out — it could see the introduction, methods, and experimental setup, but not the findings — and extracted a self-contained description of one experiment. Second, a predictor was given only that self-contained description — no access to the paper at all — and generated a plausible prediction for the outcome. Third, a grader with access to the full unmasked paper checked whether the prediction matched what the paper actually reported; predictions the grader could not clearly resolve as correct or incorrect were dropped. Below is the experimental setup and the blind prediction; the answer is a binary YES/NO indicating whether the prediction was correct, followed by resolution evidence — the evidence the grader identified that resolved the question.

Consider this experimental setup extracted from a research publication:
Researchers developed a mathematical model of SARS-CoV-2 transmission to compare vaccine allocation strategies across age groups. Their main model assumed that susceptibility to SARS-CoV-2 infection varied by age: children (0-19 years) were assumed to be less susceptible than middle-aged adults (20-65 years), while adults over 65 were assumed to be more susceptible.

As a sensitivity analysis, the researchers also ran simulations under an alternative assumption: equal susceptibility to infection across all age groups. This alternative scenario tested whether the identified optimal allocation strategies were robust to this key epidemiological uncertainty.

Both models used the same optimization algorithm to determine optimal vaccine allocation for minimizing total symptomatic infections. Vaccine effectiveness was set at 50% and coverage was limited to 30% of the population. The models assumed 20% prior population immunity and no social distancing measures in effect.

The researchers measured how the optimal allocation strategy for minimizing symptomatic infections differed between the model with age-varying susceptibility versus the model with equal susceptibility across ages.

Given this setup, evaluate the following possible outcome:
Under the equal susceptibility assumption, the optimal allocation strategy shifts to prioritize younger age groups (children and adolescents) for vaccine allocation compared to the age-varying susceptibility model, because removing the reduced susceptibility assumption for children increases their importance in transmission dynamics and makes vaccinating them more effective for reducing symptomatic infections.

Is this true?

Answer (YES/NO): NO